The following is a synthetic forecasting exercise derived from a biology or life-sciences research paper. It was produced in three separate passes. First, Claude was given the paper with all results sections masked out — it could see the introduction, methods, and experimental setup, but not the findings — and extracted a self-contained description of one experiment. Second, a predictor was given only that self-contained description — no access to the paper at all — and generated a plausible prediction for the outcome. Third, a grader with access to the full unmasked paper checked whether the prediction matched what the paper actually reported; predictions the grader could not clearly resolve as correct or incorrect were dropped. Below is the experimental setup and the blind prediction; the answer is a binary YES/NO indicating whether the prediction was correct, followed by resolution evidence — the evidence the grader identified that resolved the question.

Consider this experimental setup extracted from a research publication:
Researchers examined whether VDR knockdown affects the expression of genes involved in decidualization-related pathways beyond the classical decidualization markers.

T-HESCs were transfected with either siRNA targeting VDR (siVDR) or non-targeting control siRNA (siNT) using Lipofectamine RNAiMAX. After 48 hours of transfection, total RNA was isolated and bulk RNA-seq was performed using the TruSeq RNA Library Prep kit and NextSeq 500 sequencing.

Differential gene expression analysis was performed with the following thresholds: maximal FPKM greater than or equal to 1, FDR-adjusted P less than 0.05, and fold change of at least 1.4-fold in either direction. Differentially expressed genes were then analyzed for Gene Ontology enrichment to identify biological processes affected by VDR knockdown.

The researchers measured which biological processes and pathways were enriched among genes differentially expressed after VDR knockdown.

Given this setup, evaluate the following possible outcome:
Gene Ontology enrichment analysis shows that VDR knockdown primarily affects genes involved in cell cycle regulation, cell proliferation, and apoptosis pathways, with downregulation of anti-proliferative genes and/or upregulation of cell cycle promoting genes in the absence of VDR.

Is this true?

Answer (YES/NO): NO